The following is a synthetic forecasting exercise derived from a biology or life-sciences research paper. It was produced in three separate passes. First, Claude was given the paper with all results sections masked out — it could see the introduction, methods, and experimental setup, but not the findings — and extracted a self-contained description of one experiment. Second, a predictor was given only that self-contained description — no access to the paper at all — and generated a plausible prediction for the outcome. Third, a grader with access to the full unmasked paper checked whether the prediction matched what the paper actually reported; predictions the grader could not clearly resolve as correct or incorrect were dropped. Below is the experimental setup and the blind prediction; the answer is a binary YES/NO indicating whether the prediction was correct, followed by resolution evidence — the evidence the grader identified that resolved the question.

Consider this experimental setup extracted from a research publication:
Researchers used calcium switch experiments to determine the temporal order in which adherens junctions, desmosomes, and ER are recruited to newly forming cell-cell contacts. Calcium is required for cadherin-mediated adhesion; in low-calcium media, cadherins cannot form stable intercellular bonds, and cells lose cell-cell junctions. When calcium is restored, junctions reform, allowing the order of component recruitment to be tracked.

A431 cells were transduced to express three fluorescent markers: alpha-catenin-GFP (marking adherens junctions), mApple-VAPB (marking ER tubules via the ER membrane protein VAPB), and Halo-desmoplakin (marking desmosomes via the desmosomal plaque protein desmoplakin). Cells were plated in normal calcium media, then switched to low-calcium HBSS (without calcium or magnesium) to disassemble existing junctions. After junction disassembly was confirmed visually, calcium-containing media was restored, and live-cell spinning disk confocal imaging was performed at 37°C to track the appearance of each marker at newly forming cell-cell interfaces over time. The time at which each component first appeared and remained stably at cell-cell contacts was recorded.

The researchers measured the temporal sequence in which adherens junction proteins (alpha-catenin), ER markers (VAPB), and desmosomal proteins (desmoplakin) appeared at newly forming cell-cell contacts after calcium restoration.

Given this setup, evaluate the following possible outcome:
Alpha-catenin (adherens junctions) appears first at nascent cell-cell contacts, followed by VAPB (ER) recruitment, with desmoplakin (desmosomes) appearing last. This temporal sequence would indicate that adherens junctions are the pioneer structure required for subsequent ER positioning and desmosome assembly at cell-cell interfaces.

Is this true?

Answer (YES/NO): YES